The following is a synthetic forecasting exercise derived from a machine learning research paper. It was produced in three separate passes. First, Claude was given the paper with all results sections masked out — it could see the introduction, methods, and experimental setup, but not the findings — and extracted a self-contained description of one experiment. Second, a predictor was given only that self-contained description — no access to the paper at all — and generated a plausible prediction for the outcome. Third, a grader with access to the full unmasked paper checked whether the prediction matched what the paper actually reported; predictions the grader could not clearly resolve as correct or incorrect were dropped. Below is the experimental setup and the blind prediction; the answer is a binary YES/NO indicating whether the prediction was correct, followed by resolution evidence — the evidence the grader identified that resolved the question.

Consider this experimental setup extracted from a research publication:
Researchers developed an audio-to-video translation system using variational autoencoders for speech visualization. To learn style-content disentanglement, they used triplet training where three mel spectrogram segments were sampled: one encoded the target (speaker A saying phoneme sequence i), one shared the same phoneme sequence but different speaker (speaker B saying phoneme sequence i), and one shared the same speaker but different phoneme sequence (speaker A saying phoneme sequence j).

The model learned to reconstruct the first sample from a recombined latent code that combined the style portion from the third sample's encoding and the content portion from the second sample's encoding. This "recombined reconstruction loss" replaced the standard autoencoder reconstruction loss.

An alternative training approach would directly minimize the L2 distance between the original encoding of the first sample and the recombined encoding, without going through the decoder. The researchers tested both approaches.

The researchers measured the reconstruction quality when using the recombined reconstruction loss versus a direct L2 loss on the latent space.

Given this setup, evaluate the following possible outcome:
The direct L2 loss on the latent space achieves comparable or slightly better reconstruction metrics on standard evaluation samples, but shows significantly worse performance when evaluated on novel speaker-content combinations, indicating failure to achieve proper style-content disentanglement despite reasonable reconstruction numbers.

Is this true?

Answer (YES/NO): NO